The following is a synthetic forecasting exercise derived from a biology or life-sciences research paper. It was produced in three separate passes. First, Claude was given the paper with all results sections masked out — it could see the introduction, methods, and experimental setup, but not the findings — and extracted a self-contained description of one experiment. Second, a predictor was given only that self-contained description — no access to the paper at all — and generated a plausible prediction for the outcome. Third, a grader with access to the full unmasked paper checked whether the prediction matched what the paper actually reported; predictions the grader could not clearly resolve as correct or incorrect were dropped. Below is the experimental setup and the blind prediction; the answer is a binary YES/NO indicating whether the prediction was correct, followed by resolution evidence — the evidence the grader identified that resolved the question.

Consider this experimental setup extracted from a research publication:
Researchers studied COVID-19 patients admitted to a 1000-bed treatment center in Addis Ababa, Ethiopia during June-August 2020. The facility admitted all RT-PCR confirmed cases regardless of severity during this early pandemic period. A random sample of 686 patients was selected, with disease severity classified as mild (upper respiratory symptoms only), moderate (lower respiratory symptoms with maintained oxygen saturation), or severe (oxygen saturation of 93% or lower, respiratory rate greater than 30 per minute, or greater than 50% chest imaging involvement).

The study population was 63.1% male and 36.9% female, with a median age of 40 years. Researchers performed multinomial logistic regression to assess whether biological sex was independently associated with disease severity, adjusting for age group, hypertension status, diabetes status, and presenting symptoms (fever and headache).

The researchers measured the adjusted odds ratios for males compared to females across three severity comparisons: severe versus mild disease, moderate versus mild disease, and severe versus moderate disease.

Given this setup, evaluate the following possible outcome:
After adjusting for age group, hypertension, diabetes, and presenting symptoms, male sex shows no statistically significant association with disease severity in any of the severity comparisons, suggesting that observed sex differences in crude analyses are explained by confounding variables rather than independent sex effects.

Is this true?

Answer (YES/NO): NO